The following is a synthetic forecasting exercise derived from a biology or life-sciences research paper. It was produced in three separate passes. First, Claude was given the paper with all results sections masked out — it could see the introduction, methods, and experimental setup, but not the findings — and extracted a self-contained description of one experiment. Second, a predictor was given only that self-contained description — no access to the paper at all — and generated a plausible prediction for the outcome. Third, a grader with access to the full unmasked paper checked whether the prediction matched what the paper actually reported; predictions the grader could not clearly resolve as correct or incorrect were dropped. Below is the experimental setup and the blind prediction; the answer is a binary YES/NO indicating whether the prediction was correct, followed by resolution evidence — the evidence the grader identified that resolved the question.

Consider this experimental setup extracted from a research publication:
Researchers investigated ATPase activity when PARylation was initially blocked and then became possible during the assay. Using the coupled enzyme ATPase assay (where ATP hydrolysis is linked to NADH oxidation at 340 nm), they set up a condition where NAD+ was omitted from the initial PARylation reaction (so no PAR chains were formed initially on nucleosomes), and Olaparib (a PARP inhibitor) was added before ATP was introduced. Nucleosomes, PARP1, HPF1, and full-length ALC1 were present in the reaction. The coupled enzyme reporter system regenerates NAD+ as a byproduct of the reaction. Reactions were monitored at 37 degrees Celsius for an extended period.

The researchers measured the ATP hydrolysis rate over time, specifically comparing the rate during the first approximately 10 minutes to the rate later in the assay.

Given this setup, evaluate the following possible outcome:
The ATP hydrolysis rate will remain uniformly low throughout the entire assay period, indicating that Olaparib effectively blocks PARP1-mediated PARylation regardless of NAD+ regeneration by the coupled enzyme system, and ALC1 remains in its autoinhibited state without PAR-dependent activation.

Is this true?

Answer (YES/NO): NO